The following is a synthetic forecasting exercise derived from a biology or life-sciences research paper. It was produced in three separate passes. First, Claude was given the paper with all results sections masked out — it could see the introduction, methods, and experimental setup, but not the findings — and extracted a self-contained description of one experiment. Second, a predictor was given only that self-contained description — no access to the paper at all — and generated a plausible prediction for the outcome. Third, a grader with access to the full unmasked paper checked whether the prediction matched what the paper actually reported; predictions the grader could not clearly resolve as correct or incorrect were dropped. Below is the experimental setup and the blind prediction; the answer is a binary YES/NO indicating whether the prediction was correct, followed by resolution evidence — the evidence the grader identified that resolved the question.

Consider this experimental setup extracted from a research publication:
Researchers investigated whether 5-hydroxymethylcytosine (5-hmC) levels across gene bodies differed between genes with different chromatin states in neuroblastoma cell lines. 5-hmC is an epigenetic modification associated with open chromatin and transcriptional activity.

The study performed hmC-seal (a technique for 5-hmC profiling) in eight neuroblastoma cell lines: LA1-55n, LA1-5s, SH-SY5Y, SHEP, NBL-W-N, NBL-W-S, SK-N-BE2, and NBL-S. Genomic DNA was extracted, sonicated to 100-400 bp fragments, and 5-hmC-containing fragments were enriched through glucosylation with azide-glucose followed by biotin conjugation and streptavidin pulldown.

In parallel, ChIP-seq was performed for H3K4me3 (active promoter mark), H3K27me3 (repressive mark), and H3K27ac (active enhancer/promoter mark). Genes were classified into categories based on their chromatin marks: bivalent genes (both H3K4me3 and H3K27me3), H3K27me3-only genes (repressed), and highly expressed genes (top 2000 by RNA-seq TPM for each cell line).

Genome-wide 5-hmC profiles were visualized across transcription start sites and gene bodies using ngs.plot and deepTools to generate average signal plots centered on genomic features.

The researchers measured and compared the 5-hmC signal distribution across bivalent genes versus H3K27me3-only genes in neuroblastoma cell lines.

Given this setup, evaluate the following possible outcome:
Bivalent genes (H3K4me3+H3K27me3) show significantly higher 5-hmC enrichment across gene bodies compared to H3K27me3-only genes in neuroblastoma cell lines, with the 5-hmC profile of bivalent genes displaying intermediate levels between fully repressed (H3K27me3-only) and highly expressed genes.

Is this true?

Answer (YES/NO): NO